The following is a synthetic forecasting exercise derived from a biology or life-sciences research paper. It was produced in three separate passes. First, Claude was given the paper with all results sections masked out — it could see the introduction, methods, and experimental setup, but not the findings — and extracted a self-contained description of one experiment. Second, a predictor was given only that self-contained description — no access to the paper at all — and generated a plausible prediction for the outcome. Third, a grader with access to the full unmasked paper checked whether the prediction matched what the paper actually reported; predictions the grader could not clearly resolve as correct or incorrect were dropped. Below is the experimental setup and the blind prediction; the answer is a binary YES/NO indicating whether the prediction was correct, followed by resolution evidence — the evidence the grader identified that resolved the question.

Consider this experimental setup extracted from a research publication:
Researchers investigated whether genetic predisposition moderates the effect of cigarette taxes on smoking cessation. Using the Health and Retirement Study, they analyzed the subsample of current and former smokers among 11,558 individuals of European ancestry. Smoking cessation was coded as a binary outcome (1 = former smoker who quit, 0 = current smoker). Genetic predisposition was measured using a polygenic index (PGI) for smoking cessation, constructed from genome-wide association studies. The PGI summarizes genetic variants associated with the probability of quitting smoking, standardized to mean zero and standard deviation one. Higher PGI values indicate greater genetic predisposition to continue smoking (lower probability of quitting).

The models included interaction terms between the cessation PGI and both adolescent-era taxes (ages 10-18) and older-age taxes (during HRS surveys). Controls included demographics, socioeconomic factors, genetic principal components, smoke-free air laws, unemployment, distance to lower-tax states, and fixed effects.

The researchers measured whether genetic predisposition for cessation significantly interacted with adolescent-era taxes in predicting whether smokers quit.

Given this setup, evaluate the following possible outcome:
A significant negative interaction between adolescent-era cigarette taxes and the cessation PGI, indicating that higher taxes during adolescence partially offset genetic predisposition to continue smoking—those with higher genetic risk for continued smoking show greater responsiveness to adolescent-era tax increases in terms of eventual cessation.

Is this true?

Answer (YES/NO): NO